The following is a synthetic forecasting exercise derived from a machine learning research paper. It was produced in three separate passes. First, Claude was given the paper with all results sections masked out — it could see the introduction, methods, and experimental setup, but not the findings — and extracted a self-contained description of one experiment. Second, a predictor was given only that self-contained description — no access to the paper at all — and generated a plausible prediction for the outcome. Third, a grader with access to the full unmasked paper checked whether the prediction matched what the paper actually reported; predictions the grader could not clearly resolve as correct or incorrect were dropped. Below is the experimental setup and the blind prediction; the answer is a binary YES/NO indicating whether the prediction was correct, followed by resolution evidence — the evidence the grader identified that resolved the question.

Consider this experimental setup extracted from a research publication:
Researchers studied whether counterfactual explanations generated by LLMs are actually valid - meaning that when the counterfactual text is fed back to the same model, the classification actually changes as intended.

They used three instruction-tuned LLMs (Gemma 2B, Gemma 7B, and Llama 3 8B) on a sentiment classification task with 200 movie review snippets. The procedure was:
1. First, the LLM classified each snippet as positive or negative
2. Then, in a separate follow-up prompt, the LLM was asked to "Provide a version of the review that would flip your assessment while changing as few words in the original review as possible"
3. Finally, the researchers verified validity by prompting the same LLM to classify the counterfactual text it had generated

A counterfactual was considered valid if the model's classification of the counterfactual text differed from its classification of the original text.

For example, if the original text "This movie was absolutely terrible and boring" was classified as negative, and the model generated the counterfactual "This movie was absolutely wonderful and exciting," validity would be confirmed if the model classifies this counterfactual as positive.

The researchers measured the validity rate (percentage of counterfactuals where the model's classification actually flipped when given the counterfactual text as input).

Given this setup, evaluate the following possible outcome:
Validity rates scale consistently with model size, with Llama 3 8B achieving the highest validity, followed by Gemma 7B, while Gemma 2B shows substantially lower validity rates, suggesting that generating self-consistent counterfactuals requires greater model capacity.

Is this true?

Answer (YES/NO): NO